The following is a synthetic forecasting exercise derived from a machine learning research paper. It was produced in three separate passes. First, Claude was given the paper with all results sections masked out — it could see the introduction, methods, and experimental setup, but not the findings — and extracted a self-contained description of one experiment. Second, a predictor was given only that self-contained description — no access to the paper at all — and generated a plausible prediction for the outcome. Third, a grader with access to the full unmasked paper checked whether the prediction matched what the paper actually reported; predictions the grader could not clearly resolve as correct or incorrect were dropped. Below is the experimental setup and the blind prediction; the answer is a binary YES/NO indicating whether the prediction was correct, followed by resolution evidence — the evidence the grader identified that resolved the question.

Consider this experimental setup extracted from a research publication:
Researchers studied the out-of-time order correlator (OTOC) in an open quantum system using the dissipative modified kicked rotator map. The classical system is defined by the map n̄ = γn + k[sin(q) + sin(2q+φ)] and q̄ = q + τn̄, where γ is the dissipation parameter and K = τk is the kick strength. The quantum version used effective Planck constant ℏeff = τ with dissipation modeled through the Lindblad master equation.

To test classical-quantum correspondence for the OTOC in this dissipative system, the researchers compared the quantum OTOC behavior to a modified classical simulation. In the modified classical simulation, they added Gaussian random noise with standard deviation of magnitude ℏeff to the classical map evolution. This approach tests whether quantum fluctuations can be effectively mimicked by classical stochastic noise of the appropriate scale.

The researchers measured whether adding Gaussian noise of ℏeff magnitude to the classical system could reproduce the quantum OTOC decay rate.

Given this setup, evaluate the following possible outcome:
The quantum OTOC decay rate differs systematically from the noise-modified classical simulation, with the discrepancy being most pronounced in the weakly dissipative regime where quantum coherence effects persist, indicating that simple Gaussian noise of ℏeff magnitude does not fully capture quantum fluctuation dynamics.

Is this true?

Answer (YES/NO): NO